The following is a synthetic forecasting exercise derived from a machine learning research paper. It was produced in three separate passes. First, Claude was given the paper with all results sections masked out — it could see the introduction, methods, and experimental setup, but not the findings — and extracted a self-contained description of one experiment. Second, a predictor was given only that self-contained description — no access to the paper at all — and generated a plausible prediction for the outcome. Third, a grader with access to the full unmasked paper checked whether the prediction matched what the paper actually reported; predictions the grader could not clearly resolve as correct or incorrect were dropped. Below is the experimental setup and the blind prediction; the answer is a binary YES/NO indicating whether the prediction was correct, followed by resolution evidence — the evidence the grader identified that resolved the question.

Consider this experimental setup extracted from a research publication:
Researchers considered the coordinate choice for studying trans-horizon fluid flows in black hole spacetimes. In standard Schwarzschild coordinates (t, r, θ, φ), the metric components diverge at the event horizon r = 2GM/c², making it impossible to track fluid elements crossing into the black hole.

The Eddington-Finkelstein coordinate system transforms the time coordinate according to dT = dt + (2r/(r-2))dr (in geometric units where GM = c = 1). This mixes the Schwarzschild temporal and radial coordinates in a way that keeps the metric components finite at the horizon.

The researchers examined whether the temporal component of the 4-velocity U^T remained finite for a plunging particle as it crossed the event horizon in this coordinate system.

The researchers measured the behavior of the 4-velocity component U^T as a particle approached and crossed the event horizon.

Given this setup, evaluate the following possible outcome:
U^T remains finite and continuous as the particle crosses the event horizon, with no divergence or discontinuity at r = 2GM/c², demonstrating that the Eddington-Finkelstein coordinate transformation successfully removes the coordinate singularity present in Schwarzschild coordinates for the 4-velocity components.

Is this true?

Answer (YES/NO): YES